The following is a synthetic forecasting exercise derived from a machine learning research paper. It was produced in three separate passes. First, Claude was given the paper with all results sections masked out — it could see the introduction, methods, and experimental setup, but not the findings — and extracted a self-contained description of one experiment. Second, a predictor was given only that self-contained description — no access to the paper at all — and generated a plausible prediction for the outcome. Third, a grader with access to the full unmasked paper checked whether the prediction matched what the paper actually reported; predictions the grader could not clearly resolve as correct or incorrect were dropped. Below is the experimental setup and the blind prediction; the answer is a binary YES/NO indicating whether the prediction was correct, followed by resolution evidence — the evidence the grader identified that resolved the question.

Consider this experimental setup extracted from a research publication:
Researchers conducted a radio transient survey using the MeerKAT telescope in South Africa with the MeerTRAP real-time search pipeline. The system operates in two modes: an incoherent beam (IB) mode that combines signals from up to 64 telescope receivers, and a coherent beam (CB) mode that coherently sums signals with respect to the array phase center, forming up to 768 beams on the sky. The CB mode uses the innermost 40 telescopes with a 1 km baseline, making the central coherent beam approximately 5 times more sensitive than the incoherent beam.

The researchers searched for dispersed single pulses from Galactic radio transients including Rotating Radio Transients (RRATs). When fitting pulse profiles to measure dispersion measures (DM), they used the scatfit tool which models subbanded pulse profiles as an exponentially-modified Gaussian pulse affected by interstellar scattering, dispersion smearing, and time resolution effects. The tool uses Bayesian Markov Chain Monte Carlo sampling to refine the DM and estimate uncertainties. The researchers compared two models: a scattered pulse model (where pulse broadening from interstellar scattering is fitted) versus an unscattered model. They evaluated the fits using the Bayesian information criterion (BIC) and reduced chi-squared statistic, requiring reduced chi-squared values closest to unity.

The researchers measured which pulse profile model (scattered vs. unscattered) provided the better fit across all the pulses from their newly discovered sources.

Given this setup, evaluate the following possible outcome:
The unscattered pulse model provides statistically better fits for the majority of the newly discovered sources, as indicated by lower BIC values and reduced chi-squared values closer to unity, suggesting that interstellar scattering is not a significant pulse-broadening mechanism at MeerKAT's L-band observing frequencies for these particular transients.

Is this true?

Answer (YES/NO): YES